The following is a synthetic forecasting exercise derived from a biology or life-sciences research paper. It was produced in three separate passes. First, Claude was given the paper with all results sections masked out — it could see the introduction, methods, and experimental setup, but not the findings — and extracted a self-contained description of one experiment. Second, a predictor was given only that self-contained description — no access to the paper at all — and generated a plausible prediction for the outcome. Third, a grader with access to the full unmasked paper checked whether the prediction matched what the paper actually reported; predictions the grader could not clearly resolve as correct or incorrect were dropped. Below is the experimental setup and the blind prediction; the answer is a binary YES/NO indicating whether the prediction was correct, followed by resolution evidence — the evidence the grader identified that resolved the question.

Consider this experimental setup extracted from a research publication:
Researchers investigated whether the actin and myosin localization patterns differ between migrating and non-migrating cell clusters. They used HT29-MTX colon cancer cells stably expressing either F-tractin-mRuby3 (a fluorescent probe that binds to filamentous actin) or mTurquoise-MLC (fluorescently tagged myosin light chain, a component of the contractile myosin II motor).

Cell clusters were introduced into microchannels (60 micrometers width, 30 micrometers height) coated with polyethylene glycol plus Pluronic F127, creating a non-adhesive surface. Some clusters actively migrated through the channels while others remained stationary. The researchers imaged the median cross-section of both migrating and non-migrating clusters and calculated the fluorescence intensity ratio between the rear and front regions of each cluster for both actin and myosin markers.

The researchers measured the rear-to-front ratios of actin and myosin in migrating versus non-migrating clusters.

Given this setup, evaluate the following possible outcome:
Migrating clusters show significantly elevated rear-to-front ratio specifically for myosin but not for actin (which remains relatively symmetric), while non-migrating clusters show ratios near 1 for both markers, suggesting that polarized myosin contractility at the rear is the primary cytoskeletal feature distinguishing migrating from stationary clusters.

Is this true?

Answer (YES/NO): NO